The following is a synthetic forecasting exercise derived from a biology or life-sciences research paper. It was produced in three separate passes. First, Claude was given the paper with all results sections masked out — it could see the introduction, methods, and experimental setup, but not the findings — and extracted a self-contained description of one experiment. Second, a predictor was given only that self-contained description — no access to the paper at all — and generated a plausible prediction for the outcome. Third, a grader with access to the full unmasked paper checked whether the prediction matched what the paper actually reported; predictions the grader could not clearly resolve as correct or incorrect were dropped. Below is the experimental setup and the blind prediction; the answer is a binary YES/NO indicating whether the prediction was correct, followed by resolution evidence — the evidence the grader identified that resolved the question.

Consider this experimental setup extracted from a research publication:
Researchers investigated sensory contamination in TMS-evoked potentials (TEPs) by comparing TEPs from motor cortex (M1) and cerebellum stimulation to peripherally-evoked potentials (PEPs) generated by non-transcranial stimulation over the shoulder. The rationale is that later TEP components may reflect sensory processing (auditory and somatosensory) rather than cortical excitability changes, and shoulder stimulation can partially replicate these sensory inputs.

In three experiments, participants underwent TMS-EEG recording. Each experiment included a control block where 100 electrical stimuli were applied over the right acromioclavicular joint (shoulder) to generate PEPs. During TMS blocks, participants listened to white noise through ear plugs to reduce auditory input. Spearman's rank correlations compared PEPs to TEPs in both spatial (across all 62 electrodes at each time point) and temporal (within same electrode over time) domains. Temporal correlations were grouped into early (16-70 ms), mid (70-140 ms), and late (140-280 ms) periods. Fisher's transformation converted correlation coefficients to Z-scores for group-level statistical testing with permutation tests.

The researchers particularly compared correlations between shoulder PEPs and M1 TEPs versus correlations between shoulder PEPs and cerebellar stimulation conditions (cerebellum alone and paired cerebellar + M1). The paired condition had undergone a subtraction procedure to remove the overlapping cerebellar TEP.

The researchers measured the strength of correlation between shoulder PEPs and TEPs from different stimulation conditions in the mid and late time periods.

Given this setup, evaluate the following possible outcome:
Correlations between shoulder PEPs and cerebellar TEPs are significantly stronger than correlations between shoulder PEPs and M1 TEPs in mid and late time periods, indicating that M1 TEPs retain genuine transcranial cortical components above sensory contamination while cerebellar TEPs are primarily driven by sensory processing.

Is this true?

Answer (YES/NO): NO